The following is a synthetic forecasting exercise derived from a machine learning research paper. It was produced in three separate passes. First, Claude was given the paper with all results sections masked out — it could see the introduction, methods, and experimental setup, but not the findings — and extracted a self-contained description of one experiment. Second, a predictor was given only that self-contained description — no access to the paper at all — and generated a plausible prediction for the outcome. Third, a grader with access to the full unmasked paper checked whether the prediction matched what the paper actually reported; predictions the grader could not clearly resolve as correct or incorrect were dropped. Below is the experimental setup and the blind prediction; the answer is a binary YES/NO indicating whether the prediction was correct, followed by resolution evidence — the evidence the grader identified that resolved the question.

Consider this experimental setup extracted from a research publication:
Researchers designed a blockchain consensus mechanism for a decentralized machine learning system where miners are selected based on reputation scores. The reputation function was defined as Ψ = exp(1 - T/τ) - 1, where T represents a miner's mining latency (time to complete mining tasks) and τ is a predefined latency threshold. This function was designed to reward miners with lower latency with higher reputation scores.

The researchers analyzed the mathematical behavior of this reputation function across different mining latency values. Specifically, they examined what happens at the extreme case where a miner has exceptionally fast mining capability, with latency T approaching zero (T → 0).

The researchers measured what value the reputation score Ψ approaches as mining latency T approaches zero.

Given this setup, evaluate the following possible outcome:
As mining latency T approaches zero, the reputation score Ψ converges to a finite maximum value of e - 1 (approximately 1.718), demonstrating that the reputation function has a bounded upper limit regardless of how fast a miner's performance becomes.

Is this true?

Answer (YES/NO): YES